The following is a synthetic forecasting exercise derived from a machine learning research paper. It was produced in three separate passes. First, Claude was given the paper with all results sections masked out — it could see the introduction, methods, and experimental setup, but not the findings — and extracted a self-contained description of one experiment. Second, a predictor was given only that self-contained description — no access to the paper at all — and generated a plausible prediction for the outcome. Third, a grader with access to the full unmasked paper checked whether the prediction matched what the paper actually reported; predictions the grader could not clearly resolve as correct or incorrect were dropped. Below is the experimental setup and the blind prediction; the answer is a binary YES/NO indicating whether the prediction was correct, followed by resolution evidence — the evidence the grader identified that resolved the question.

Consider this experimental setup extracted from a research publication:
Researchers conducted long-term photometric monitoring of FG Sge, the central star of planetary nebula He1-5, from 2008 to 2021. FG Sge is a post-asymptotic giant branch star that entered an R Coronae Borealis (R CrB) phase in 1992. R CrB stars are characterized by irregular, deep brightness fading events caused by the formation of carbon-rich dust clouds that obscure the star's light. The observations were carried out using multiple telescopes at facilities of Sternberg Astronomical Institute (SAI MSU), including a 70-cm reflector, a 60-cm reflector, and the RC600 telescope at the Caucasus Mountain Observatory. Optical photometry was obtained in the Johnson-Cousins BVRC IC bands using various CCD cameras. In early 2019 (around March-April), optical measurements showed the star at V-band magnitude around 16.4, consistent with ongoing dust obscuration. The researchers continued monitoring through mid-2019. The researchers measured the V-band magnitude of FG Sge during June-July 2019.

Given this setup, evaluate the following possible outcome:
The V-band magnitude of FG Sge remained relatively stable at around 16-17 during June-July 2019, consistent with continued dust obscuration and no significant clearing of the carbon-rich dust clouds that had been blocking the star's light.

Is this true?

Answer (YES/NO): NO